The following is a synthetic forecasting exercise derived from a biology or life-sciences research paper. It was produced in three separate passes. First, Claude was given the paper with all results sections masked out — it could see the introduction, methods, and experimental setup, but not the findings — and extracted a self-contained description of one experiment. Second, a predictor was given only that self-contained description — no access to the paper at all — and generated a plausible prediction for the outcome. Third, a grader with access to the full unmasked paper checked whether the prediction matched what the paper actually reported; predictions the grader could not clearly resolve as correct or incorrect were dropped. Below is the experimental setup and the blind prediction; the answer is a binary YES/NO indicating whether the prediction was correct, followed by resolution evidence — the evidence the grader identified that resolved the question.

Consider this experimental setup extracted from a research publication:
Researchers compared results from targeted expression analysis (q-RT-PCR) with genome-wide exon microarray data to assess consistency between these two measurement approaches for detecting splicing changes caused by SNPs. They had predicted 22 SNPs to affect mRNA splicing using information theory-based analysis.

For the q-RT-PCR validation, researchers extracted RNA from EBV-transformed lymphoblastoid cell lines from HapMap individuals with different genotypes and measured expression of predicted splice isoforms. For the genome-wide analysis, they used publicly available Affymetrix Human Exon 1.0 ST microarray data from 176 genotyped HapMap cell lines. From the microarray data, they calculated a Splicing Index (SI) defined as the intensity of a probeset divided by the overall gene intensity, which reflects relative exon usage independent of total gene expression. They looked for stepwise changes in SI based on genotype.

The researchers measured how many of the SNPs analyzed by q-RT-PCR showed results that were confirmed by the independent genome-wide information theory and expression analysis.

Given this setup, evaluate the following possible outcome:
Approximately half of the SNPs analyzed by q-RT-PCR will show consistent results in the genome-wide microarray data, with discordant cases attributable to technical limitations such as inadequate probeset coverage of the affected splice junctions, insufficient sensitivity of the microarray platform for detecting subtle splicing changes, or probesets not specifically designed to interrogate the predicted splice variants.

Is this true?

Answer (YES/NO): NO